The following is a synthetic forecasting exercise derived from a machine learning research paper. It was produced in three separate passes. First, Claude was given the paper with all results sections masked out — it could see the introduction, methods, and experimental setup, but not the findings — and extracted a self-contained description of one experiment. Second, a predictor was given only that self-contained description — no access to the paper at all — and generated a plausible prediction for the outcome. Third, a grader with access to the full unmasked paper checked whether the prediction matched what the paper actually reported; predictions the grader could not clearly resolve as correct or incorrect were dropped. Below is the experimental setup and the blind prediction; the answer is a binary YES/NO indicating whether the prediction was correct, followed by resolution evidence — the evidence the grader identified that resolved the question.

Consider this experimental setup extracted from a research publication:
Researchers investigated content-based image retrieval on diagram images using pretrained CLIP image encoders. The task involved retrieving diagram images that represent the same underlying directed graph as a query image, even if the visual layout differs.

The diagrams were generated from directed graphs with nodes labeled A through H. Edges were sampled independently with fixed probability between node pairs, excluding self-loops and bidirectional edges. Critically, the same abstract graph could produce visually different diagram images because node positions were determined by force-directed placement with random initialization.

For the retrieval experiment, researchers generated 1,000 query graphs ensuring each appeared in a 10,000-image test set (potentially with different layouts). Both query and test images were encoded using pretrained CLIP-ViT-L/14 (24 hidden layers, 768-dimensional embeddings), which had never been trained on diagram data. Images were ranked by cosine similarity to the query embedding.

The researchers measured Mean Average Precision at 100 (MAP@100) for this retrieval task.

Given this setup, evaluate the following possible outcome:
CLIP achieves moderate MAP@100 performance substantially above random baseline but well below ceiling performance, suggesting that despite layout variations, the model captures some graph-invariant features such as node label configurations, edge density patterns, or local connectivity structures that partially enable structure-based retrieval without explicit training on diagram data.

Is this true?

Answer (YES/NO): NO